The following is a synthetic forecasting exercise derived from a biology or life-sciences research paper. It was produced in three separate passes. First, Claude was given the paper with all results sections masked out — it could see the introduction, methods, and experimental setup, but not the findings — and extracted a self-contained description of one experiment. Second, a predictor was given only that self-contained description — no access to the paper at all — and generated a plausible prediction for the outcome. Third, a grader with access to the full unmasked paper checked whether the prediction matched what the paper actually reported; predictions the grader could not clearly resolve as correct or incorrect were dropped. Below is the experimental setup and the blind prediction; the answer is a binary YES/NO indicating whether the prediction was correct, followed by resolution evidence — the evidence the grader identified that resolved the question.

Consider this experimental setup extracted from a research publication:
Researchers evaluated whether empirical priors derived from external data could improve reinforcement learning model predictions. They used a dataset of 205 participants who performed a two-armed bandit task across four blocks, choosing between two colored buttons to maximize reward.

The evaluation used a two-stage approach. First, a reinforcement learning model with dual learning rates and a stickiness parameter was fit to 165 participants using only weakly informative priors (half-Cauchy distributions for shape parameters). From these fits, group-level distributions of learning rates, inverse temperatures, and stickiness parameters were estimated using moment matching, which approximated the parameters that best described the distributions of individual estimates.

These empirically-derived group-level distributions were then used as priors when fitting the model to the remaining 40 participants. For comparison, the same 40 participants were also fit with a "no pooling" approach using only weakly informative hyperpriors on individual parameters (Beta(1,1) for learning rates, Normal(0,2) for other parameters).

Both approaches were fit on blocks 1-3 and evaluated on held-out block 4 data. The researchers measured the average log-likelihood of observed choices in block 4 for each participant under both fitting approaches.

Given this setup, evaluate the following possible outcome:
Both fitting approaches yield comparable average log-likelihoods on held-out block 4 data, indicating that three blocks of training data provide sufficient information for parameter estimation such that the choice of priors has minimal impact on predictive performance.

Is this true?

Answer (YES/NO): NO